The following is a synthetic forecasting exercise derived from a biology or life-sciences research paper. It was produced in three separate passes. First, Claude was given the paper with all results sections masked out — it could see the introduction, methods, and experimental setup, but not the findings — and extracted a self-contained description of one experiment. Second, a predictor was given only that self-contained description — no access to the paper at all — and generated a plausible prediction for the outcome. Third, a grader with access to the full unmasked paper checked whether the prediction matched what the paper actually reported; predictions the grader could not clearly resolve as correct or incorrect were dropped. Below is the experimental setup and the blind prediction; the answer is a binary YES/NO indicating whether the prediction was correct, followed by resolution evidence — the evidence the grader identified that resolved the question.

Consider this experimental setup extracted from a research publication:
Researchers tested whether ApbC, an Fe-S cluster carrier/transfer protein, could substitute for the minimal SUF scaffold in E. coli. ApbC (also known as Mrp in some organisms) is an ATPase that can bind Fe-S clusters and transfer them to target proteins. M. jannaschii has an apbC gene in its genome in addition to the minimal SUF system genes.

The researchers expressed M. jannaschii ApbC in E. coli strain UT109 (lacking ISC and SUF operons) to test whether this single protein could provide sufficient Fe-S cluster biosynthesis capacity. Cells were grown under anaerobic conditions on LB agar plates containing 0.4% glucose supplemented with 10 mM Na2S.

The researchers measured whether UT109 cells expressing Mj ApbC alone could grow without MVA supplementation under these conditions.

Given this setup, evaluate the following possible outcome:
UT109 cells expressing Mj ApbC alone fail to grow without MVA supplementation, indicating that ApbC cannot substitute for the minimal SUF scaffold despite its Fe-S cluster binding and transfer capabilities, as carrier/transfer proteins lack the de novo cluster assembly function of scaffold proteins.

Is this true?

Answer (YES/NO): YES